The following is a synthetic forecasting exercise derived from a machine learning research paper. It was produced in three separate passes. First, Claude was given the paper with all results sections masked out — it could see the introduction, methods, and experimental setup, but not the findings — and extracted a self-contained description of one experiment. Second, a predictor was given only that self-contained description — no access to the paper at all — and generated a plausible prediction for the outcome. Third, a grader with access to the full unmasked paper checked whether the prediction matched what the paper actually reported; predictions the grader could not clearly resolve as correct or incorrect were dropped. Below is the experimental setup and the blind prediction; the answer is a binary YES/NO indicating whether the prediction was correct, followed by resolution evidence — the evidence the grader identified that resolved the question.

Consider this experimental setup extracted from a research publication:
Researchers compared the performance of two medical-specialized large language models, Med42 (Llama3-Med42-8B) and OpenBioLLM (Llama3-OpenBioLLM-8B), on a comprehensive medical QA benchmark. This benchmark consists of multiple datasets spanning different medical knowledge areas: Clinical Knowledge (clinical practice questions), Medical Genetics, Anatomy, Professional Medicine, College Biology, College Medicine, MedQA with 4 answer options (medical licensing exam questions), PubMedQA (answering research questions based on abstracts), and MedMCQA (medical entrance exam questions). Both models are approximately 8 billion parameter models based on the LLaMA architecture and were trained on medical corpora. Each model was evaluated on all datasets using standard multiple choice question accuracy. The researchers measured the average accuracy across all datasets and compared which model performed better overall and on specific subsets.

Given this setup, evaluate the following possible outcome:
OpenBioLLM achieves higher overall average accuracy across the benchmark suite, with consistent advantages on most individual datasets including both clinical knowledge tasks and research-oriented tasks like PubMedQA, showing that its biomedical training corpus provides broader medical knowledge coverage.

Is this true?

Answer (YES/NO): NO